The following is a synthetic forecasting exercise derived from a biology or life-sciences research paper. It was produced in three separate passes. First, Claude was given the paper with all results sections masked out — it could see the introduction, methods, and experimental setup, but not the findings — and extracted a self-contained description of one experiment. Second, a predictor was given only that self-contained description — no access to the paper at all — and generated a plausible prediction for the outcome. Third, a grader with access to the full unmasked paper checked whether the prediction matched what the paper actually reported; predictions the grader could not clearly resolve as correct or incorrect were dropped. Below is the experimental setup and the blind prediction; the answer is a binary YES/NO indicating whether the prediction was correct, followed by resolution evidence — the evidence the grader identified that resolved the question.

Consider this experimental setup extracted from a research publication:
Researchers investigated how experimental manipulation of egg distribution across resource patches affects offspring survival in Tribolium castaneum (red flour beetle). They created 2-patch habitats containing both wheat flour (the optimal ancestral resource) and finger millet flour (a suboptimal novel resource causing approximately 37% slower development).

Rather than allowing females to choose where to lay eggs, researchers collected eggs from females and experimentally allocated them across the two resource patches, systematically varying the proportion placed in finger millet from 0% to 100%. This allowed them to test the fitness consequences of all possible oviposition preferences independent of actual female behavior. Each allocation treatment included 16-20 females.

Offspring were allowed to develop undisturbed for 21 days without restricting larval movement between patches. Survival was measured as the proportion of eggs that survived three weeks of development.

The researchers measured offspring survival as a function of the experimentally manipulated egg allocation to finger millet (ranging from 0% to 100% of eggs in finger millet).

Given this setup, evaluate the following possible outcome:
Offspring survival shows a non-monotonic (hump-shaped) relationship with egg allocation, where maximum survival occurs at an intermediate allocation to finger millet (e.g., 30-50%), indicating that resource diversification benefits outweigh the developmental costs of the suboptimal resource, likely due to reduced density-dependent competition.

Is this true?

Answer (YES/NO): NO